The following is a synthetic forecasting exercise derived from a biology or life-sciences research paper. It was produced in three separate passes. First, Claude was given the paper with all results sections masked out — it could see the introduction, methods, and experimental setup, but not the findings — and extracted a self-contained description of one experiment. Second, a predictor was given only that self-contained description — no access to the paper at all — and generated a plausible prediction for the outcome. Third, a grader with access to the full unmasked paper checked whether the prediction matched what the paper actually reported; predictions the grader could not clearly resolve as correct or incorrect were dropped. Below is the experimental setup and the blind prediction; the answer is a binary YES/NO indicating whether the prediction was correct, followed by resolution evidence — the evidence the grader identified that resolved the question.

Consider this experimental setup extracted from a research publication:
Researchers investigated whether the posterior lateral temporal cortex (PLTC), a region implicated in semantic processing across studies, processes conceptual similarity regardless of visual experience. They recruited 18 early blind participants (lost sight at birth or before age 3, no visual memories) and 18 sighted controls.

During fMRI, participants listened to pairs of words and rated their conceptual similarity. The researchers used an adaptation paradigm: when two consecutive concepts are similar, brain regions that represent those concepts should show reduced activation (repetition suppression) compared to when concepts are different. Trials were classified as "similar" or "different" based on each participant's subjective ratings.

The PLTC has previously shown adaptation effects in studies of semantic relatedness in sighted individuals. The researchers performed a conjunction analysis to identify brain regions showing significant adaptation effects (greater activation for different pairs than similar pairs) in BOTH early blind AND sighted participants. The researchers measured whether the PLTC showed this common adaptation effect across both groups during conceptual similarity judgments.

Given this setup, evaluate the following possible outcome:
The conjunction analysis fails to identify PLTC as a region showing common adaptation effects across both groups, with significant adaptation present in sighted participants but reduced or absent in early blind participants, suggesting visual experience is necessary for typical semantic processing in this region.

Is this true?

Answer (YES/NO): NO